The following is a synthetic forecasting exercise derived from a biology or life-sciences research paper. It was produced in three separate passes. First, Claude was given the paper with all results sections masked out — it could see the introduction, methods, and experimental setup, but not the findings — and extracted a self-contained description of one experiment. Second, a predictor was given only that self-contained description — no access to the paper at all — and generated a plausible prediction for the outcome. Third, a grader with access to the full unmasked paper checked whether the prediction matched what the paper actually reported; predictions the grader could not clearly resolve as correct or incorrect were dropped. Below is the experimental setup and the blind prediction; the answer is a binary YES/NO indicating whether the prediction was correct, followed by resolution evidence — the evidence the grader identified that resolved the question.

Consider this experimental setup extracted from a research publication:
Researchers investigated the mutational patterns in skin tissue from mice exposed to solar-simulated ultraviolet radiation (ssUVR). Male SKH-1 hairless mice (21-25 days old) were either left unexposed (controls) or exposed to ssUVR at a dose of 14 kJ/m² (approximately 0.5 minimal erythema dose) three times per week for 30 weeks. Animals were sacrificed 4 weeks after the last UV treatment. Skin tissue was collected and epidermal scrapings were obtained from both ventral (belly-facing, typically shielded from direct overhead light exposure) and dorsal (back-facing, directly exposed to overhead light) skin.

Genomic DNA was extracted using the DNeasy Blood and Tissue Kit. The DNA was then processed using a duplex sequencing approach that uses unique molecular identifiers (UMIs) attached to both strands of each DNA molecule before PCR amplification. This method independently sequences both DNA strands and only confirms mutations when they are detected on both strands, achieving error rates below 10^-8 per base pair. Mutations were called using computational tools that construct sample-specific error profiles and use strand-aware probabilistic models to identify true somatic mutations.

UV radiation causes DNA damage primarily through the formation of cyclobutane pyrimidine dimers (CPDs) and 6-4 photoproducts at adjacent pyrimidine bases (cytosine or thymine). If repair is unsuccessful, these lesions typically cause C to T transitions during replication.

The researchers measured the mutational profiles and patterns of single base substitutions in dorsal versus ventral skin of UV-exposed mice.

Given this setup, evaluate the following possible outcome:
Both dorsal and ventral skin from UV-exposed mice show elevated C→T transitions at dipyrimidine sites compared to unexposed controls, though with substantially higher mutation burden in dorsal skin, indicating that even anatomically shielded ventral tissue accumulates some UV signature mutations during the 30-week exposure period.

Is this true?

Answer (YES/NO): YES